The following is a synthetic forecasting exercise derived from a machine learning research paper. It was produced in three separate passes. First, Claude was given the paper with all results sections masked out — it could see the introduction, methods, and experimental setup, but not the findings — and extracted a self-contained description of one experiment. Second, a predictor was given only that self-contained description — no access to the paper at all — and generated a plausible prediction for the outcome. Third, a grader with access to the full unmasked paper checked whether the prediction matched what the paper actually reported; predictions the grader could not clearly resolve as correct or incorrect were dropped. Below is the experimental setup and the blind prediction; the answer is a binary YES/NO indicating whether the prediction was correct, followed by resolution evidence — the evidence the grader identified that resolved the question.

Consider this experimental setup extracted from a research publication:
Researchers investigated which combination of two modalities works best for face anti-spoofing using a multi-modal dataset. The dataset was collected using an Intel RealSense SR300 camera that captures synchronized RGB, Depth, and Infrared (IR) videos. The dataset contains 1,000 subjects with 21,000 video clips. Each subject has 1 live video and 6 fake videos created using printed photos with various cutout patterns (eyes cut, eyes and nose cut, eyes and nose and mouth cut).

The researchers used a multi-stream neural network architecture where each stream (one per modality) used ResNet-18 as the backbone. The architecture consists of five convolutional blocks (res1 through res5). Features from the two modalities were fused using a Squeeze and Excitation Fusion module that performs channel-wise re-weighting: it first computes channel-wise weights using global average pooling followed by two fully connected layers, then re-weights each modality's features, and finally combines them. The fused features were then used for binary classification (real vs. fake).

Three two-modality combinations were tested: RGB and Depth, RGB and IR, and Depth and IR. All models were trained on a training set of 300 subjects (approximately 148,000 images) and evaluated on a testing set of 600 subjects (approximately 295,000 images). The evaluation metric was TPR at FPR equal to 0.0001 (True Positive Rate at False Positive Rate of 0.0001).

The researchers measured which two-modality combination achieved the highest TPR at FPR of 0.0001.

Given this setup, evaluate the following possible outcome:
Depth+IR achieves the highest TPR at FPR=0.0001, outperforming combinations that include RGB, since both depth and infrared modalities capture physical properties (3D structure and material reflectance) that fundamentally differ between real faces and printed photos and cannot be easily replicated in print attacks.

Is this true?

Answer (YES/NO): YES